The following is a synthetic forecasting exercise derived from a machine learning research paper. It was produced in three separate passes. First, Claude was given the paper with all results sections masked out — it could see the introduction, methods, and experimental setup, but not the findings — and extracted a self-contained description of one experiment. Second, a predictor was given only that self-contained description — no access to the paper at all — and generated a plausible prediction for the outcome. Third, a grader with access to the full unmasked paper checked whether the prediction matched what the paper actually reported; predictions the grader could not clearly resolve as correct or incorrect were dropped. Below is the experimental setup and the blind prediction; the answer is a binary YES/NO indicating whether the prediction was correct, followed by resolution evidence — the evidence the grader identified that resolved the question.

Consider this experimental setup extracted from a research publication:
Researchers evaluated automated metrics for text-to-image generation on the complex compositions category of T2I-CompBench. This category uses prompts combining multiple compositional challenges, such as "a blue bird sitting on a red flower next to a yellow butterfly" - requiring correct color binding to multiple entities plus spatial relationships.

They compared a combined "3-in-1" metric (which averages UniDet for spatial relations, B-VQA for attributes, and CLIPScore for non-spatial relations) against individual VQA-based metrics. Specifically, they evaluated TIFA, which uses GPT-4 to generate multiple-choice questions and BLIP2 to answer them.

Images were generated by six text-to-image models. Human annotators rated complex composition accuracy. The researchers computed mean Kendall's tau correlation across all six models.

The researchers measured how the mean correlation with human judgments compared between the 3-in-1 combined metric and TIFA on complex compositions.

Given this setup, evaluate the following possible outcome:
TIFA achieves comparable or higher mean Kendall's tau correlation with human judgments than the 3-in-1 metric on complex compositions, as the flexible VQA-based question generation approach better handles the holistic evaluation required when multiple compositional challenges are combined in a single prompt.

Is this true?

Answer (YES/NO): YES